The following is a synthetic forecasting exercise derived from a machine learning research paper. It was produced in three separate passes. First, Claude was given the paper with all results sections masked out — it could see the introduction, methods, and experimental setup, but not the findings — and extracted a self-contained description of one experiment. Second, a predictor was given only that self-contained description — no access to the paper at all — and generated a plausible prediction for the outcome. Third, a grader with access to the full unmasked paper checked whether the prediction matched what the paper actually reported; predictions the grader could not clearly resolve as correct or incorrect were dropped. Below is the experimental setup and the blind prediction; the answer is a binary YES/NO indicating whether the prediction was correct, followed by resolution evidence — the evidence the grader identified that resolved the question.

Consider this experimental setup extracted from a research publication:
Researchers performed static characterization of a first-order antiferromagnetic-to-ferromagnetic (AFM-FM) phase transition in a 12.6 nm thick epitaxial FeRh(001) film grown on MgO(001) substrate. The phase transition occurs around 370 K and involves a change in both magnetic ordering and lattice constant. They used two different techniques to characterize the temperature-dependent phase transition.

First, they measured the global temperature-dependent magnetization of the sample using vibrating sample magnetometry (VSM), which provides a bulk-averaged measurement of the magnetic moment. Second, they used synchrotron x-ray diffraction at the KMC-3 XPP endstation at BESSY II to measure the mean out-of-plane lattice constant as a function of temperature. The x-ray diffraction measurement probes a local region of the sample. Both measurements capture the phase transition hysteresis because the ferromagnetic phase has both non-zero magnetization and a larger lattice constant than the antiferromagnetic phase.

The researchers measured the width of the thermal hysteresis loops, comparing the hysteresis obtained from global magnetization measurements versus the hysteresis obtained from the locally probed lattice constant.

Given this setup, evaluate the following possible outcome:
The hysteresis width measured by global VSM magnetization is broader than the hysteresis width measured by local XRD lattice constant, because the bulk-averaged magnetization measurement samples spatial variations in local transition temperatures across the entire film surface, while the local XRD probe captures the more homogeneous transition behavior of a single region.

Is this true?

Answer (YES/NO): YES